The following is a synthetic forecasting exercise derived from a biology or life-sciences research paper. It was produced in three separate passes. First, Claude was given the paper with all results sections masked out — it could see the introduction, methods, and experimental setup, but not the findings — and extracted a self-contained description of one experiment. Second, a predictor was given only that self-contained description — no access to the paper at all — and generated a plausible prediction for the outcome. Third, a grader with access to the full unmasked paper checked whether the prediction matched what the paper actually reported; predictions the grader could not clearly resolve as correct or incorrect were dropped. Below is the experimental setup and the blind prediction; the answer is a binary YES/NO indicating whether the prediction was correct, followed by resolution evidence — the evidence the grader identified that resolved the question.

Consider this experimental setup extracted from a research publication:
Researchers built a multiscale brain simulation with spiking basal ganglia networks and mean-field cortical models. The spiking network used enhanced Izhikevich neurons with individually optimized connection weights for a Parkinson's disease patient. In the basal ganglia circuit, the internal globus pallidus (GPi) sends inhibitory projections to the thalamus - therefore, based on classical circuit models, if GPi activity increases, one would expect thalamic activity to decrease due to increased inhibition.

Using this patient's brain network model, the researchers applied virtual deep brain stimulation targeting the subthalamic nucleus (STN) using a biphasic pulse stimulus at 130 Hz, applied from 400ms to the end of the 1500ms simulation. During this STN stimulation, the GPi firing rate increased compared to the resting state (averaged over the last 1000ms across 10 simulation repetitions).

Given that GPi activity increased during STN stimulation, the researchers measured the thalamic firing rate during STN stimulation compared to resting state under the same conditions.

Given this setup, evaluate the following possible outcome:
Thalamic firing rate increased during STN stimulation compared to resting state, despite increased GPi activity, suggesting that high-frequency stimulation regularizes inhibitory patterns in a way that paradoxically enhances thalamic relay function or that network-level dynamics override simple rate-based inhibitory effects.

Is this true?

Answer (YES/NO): YES